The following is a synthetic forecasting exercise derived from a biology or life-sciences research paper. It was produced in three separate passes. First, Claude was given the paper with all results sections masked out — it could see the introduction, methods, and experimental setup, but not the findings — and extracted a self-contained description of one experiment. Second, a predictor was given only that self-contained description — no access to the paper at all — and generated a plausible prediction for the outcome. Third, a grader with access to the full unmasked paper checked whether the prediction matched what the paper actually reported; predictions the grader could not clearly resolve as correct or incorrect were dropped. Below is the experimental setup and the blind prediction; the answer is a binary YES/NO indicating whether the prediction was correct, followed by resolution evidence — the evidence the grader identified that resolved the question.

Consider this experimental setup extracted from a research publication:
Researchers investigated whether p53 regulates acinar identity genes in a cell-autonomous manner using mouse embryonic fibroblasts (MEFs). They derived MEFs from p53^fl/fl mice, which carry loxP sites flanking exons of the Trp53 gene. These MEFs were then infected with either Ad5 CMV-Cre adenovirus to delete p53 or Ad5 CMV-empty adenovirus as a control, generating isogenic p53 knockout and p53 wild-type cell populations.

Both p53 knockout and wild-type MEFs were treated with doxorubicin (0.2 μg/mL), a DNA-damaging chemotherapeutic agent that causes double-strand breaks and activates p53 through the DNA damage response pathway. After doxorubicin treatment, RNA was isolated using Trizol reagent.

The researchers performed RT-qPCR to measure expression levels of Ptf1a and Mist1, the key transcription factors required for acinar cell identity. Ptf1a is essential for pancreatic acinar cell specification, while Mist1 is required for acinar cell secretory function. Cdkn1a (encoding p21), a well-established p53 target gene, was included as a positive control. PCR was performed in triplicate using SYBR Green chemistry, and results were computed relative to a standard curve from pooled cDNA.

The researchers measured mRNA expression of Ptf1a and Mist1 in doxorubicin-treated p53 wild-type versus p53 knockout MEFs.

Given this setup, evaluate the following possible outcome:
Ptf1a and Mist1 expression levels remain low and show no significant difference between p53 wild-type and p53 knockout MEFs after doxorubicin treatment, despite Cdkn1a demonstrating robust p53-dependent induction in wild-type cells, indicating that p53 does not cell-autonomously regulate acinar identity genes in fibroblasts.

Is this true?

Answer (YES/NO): NO